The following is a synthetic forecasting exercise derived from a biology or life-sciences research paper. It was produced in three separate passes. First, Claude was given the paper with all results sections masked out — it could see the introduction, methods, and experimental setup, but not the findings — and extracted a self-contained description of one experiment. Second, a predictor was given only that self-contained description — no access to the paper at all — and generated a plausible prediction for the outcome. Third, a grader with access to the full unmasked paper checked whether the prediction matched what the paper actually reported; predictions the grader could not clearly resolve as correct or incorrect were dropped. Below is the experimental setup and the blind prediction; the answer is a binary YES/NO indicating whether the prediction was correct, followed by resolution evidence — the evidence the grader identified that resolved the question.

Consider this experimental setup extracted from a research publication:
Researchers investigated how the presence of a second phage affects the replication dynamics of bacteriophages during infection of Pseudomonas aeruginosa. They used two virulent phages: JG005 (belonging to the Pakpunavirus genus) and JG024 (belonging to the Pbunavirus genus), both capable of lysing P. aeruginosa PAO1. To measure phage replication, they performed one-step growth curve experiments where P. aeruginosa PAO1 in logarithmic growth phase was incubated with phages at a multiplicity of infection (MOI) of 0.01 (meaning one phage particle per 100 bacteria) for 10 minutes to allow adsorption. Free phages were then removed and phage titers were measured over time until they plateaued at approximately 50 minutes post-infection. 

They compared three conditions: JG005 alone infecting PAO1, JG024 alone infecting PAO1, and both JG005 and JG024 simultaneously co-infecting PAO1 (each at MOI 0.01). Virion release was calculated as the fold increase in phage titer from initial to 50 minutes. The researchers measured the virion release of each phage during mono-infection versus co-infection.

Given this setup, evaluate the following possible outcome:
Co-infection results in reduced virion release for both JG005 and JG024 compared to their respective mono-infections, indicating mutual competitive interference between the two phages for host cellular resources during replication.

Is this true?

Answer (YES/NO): NO